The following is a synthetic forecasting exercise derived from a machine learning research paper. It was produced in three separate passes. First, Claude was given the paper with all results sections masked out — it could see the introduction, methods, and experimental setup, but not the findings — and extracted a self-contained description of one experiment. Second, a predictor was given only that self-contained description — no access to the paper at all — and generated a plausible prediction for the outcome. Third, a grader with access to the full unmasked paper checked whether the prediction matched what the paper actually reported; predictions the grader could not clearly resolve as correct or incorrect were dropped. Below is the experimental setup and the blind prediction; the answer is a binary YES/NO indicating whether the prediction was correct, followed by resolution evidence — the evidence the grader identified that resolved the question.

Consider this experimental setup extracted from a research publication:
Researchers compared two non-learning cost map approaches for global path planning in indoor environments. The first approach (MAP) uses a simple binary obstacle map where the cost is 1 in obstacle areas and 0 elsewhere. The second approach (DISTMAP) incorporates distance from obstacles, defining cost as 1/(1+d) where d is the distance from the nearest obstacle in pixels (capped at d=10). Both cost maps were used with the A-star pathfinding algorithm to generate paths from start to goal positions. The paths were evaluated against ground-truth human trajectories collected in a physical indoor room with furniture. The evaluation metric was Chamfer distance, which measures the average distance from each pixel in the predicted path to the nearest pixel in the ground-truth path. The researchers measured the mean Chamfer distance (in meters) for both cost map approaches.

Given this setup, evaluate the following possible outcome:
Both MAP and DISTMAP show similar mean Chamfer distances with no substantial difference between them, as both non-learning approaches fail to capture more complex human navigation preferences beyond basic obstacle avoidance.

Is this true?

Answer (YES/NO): NO